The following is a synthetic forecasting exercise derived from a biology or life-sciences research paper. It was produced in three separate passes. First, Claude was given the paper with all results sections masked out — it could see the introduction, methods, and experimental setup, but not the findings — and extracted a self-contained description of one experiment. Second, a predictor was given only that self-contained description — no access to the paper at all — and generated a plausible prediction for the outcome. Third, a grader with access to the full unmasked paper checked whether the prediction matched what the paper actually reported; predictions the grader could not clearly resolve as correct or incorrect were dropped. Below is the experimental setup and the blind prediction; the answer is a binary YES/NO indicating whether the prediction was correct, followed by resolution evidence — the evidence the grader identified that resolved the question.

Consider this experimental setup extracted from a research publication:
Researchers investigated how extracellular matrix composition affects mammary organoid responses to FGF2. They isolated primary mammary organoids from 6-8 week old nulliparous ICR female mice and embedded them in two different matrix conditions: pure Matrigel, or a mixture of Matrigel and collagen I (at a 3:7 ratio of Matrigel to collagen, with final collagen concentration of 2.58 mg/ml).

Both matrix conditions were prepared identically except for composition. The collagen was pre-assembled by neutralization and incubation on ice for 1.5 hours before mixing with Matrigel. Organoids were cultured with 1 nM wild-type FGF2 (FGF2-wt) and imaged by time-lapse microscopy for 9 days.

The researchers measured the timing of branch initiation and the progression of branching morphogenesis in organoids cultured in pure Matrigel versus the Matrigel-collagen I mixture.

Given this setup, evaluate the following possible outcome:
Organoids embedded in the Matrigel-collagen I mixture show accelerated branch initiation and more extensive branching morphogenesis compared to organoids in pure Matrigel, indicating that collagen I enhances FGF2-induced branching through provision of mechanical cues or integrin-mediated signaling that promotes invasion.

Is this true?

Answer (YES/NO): NO